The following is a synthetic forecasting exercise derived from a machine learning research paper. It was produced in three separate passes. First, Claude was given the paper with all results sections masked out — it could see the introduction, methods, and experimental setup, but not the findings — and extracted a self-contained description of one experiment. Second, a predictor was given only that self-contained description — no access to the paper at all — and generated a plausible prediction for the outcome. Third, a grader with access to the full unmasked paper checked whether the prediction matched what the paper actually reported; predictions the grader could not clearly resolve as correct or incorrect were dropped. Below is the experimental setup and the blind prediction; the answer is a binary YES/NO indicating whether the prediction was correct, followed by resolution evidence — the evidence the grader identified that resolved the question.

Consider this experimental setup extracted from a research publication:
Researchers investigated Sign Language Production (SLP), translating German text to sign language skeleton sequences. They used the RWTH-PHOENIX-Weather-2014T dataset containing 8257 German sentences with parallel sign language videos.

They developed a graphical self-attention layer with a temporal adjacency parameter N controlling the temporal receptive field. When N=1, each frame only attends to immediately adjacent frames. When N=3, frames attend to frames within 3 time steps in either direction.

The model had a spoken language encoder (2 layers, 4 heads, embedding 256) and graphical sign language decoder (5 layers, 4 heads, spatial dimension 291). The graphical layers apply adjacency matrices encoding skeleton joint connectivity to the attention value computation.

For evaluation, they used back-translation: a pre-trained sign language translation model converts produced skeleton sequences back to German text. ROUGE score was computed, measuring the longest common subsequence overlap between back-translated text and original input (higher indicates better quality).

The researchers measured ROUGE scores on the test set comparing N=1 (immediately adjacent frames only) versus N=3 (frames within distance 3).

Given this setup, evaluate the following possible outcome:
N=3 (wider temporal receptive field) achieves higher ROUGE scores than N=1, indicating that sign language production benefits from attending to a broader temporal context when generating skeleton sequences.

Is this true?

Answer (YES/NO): YES